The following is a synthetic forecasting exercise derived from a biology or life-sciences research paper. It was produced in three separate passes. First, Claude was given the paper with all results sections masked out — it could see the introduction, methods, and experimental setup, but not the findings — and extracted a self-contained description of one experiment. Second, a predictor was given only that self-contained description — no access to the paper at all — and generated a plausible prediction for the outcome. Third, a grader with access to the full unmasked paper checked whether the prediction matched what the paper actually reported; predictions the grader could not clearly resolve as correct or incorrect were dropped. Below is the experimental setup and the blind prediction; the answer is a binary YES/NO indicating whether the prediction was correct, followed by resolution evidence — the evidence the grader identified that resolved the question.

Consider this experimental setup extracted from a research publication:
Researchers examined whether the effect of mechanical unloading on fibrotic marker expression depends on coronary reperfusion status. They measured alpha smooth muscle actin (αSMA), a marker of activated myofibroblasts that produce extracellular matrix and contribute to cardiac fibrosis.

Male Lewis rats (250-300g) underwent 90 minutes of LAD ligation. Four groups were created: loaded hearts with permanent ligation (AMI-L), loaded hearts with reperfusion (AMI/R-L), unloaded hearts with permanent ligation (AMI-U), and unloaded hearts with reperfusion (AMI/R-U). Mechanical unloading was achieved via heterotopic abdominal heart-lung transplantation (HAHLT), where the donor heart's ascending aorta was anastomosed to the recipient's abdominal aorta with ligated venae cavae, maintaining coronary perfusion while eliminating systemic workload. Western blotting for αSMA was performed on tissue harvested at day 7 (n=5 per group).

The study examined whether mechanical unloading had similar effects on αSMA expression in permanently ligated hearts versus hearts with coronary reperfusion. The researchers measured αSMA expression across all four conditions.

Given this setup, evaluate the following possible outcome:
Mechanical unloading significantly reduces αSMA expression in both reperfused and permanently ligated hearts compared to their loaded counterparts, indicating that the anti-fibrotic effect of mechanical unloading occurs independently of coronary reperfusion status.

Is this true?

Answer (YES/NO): NO